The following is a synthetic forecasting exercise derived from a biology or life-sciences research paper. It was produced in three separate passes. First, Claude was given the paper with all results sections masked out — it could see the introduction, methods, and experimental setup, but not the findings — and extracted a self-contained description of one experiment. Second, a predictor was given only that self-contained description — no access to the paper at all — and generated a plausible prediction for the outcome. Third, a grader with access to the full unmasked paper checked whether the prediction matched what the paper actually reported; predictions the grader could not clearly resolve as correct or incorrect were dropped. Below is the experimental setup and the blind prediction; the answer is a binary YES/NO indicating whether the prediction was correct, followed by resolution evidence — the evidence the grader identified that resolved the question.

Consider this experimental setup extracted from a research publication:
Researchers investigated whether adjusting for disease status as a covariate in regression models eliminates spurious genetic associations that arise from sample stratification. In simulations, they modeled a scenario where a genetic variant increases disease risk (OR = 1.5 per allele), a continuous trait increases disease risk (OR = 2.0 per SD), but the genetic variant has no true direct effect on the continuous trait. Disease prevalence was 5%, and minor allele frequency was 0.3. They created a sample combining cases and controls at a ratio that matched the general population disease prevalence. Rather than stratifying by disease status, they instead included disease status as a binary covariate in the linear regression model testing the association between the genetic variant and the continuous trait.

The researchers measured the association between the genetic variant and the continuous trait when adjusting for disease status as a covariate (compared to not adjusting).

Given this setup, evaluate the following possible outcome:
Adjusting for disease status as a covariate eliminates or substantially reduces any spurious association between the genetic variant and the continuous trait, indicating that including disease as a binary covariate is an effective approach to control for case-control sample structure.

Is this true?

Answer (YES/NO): NO